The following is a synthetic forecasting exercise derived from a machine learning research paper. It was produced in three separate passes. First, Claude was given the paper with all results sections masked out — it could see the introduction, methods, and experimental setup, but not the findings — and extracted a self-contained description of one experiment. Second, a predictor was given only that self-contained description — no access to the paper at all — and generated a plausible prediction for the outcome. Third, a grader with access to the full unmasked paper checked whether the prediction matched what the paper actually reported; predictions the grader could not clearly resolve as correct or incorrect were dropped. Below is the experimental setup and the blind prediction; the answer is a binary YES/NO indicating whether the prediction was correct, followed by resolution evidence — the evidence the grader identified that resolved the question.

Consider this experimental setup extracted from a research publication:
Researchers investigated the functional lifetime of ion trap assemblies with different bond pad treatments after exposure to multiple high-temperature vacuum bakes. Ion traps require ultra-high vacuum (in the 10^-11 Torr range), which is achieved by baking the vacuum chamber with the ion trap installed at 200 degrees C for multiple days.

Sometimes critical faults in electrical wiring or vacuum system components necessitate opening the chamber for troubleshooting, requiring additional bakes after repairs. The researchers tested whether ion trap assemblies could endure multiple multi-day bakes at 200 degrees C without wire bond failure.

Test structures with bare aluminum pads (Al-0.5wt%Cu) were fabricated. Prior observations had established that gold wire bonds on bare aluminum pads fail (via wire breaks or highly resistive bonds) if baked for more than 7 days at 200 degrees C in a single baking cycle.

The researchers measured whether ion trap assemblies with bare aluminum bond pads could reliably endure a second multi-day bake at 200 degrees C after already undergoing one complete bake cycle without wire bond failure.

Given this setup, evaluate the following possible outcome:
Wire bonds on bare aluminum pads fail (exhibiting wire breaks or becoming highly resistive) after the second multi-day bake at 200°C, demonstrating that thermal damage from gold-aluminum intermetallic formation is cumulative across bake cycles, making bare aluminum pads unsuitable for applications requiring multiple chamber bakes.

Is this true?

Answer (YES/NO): YES